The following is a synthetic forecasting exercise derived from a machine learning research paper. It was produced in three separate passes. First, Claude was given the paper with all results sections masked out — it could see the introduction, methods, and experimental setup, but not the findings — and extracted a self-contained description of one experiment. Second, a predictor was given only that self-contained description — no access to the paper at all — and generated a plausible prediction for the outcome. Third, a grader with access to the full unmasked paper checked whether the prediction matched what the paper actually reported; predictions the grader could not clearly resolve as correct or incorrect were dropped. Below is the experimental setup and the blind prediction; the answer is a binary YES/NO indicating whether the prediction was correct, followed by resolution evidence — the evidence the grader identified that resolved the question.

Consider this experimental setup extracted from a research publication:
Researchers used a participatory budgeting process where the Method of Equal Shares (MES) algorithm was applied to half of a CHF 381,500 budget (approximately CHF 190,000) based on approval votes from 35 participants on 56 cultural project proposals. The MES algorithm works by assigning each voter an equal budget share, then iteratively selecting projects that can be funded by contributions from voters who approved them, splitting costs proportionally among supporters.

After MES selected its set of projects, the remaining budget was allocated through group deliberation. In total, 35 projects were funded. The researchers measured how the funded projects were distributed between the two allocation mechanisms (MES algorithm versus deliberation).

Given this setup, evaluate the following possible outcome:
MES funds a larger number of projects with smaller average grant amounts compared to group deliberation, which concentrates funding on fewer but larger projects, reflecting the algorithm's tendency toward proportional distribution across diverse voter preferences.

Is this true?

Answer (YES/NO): NO